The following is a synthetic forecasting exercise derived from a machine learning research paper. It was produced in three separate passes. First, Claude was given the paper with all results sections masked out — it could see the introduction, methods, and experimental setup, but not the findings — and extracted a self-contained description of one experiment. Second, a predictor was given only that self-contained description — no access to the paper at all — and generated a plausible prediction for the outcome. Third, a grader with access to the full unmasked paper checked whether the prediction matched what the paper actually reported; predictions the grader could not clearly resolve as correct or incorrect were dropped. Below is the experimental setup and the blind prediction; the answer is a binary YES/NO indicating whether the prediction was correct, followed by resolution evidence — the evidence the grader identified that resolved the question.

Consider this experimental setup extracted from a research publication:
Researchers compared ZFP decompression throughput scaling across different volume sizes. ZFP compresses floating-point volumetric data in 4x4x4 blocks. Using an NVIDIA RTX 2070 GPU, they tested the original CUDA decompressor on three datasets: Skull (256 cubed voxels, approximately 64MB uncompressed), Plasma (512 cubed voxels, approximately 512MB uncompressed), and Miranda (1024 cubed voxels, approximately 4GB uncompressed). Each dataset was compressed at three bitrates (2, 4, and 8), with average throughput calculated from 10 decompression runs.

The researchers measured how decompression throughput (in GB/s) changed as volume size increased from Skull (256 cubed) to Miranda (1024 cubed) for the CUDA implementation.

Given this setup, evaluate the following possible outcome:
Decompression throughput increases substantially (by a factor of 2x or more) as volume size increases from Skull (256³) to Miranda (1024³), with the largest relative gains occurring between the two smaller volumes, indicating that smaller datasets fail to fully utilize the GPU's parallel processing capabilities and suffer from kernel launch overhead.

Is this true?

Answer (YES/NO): NO